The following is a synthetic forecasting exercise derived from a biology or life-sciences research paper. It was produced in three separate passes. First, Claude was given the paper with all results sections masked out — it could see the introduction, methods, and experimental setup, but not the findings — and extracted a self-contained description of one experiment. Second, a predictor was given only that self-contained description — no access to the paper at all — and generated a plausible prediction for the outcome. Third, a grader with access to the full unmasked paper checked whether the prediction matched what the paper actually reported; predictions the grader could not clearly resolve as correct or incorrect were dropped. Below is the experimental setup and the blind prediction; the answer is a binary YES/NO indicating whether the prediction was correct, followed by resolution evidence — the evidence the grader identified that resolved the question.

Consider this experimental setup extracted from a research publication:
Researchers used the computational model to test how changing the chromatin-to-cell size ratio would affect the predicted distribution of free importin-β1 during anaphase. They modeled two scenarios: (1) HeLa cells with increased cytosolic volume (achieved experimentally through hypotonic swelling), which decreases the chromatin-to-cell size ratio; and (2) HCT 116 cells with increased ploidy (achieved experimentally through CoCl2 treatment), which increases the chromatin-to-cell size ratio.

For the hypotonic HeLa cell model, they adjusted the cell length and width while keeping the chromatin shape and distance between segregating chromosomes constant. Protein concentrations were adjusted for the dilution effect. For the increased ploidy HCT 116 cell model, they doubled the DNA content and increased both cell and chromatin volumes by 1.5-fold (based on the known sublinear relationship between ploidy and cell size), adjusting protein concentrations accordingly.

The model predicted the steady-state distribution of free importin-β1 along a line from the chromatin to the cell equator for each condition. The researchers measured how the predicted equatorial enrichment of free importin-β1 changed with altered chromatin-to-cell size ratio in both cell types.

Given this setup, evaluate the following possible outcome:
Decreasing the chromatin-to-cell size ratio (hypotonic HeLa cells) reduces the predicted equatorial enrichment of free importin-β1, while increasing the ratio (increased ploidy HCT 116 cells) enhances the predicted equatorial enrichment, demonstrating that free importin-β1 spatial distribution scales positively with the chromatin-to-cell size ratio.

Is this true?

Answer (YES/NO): YES